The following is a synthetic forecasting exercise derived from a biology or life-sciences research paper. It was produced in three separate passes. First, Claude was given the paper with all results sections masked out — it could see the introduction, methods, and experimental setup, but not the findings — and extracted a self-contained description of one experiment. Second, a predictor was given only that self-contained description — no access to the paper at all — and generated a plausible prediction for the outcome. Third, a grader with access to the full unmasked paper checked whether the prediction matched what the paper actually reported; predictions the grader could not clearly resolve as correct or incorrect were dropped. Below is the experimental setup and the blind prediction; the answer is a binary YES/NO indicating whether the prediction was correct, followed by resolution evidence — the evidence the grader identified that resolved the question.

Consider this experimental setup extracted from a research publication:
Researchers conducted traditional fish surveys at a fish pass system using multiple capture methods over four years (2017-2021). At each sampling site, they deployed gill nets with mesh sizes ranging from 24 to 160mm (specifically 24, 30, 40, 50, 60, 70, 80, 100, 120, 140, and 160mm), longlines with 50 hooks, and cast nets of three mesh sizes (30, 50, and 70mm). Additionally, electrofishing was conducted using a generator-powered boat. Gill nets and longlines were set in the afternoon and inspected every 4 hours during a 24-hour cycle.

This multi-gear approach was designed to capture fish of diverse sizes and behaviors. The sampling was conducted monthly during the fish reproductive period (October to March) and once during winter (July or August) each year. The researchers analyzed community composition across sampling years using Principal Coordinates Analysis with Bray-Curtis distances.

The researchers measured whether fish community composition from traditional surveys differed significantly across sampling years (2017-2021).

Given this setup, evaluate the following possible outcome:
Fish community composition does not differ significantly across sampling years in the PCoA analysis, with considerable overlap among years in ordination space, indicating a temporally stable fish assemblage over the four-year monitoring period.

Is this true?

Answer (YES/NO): YES